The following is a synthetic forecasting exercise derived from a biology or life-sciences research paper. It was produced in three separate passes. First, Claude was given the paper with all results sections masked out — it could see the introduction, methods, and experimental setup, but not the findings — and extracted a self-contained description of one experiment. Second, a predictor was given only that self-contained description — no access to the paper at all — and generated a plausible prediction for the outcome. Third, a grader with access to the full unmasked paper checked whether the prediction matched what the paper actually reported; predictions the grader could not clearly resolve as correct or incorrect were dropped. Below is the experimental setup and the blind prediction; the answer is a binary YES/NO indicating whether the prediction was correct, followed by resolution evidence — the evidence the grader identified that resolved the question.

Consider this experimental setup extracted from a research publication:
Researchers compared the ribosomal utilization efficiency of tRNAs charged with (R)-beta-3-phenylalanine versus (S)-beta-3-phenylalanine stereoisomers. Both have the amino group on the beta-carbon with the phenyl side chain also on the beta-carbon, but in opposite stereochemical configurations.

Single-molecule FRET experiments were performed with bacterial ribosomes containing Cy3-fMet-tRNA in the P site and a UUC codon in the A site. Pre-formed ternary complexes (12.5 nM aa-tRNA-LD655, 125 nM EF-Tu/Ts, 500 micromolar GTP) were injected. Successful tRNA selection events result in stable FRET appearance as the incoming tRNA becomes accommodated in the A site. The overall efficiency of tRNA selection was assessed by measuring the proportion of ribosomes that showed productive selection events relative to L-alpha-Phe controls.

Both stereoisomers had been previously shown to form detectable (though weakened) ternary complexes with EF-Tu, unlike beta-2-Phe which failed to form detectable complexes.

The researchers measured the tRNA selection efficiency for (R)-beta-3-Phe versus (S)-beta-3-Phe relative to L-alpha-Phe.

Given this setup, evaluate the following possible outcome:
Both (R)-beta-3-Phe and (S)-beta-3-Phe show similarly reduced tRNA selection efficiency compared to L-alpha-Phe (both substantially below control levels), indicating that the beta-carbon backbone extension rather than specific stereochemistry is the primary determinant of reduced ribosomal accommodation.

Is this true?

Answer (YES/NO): YES